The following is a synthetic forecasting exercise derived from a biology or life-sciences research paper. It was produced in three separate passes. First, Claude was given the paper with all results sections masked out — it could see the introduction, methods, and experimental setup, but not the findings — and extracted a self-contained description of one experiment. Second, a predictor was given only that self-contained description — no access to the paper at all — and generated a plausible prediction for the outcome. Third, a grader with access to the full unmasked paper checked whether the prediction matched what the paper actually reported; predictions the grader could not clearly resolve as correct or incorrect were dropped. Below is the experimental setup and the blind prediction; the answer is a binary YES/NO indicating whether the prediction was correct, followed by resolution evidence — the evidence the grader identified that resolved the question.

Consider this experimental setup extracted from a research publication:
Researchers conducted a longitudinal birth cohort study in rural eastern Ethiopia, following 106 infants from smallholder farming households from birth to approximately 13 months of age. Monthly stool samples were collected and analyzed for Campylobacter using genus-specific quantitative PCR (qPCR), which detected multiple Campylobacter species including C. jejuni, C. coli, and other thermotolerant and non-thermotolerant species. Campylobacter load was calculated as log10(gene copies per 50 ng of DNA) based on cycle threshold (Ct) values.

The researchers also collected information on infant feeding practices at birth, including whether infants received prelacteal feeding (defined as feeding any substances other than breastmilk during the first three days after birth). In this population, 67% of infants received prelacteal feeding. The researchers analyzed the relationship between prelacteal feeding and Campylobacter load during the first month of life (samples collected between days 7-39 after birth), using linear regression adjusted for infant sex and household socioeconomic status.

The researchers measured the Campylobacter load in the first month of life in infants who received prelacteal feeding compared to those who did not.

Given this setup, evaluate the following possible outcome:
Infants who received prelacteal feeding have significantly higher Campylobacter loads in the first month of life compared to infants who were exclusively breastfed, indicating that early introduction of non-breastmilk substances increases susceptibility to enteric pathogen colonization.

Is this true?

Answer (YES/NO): YES